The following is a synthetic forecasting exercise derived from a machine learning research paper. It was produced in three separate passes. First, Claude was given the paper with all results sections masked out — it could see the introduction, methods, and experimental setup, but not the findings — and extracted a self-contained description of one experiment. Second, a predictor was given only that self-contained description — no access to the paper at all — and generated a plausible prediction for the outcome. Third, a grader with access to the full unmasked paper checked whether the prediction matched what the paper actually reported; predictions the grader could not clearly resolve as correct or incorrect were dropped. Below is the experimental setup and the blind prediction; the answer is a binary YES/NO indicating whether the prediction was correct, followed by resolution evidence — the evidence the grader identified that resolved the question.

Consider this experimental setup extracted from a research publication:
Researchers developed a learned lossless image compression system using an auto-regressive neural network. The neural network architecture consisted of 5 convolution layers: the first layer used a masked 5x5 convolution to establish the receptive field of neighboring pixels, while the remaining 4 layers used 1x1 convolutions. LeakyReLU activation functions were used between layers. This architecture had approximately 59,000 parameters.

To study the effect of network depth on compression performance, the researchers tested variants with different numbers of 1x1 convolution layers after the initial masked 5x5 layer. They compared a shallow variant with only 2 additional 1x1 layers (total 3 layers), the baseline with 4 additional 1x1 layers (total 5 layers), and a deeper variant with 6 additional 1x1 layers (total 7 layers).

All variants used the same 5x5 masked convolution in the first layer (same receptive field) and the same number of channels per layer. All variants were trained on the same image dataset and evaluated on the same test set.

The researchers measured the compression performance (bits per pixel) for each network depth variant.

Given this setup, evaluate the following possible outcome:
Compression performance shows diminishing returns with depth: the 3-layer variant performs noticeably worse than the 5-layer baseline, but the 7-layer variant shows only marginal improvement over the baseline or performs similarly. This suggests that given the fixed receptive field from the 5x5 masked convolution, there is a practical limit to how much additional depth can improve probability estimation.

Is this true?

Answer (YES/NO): NO